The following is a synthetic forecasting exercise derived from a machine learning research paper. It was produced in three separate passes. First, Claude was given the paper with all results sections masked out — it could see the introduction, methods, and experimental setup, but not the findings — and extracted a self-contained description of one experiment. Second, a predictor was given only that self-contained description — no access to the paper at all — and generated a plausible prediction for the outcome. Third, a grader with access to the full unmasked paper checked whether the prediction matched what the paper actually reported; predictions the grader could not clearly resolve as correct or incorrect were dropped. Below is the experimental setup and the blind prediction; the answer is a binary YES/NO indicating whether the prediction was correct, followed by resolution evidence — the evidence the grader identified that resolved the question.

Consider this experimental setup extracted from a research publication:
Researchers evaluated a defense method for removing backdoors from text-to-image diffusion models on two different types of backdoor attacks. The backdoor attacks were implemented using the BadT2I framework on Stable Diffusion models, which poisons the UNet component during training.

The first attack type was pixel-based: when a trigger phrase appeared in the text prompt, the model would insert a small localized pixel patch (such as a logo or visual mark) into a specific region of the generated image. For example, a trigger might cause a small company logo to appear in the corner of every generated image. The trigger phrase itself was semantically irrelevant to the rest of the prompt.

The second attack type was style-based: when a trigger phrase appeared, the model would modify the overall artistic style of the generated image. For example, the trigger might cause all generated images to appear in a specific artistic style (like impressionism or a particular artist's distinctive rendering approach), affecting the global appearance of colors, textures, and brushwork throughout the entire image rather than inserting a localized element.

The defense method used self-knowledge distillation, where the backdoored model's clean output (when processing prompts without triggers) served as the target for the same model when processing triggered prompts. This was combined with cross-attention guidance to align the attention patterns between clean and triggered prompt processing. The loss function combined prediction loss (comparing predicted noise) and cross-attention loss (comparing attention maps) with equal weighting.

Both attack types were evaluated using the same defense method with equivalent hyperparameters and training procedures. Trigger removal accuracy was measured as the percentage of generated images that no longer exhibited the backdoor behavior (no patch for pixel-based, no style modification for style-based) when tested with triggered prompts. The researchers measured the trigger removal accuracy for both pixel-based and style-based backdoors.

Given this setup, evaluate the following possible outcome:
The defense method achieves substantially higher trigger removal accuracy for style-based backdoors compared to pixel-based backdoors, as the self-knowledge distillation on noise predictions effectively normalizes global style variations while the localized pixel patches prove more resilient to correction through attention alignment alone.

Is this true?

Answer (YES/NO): NO